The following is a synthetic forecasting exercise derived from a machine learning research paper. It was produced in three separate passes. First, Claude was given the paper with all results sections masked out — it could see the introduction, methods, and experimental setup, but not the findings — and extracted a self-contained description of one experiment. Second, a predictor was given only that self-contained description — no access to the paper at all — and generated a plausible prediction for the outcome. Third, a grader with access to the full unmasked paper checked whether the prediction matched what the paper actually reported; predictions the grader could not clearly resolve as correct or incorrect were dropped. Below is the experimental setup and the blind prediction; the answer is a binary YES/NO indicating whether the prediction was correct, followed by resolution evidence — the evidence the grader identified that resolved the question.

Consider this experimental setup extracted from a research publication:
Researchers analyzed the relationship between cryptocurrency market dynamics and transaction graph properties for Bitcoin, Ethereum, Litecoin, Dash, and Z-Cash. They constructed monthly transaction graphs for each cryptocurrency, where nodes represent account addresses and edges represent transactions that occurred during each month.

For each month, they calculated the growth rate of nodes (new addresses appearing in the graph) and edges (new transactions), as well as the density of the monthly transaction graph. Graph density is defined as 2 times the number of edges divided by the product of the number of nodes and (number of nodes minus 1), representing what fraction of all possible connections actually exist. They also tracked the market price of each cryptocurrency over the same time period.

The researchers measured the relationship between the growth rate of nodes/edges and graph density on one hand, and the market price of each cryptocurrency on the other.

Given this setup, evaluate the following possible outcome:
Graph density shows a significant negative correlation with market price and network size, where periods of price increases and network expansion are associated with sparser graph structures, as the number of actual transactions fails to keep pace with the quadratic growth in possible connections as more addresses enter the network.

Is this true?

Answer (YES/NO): YES